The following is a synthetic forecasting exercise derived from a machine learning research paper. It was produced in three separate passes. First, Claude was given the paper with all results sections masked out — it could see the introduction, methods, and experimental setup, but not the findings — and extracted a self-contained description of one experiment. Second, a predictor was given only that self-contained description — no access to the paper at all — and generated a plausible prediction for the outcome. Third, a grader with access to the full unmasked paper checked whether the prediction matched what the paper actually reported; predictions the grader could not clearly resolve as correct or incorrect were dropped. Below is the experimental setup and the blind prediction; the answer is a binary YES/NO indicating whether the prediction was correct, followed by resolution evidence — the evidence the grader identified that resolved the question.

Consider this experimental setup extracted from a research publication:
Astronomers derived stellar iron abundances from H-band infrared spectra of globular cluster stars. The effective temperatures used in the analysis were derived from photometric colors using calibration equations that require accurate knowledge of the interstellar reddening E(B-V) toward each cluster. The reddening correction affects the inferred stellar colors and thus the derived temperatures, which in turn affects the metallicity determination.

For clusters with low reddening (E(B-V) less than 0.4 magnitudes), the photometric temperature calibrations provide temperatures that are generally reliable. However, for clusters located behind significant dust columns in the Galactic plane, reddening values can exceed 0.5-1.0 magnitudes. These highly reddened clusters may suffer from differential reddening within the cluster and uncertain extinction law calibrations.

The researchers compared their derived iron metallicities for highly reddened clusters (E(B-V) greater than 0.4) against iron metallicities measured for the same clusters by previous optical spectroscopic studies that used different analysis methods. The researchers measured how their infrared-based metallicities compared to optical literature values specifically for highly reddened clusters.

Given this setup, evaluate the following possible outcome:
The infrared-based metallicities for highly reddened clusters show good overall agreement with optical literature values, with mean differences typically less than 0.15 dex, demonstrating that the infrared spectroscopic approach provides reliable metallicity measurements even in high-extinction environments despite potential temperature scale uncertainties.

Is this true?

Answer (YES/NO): NO